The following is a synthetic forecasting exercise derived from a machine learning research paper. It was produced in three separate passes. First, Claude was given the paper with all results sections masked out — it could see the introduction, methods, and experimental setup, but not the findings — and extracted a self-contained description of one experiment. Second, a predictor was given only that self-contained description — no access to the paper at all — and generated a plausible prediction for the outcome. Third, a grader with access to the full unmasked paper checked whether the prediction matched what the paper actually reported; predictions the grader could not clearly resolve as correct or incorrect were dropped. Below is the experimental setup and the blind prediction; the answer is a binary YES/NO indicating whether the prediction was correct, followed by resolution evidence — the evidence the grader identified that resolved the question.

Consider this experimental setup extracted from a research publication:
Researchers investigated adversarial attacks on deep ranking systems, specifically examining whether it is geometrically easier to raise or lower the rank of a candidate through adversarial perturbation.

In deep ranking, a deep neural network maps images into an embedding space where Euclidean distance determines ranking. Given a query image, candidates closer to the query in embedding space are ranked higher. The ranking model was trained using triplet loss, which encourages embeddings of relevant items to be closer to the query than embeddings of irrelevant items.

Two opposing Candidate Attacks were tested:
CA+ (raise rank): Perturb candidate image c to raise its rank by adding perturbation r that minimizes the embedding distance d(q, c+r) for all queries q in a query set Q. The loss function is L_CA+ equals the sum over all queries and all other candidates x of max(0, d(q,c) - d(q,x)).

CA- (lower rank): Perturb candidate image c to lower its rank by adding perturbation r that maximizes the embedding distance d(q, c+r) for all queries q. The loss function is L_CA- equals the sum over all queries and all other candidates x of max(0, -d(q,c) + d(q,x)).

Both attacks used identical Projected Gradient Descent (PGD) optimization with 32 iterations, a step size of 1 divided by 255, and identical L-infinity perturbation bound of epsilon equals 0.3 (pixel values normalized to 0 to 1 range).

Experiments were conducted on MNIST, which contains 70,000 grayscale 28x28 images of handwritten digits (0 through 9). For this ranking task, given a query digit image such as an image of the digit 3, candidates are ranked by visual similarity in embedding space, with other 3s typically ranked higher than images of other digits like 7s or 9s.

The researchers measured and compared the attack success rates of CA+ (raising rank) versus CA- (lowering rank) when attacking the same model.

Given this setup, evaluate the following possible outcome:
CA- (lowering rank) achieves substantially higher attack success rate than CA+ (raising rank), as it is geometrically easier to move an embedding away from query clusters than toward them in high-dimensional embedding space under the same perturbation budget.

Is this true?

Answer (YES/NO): NO